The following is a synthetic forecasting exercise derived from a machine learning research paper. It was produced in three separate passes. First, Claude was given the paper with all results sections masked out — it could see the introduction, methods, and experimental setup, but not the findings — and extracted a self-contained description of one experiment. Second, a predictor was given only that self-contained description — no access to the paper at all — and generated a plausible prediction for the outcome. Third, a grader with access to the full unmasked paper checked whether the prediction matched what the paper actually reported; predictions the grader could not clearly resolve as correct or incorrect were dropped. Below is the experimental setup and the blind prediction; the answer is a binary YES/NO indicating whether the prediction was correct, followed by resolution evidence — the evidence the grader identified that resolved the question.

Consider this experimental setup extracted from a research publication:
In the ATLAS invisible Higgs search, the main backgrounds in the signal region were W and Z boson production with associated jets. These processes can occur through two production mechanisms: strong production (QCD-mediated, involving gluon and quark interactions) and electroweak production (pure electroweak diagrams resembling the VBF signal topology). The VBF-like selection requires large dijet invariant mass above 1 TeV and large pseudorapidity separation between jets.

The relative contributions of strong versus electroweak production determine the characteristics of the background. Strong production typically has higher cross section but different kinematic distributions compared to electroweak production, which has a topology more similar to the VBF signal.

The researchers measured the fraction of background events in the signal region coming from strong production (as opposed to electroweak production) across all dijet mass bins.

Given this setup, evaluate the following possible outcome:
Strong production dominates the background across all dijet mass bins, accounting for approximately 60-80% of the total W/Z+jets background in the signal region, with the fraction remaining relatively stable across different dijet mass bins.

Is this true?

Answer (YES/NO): NO